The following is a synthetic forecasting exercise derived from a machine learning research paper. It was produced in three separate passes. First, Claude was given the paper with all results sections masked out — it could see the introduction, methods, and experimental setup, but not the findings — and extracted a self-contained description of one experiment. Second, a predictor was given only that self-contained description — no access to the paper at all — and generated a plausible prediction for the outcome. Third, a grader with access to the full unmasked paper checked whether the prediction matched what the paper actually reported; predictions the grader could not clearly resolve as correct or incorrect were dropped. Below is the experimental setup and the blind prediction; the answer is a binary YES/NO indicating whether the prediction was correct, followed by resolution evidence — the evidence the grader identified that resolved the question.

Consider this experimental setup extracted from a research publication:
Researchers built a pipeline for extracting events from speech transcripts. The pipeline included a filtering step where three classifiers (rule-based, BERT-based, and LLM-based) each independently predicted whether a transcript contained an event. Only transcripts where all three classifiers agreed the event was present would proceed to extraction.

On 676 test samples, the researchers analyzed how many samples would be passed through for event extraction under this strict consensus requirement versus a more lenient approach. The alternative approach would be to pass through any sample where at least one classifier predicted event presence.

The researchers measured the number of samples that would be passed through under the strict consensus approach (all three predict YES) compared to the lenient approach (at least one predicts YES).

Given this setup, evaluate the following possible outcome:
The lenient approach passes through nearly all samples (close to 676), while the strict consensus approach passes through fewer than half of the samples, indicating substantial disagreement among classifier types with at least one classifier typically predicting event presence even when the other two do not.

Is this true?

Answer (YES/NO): NO